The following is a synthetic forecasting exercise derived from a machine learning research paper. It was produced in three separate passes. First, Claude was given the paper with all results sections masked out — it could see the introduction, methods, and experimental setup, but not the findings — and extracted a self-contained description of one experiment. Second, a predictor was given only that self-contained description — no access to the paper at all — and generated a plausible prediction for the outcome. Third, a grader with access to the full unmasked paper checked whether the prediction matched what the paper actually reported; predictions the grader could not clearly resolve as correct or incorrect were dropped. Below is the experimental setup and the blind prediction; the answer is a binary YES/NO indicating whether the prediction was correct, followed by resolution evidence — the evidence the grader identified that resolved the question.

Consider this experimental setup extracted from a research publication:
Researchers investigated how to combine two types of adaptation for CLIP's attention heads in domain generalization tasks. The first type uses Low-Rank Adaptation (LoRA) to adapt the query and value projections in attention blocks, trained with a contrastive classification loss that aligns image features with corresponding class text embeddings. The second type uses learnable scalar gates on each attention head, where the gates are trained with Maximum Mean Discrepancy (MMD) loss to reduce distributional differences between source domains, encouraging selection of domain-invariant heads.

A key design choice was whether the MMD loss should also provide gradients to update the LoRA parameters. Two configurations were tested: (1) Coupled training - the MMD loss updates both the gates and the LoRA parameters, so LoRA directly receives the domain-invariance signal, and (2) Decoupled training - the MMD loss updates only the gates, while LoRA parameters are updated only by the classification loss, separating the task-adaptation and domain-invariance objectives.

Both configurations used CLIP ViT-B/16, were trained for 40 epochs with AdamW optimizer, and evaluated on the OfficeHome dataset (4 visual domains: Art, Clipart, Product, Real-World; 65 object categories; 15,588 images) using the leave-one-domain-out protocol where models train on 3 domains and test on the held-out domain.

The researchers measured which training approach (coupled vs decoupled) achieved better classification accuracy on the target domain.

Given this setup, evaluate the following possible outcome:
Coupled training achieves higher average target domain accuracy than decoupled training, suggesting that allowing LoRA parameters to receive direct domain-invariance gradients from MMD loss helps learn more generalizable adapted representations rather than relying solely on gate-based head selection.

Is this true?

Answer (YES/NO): NO